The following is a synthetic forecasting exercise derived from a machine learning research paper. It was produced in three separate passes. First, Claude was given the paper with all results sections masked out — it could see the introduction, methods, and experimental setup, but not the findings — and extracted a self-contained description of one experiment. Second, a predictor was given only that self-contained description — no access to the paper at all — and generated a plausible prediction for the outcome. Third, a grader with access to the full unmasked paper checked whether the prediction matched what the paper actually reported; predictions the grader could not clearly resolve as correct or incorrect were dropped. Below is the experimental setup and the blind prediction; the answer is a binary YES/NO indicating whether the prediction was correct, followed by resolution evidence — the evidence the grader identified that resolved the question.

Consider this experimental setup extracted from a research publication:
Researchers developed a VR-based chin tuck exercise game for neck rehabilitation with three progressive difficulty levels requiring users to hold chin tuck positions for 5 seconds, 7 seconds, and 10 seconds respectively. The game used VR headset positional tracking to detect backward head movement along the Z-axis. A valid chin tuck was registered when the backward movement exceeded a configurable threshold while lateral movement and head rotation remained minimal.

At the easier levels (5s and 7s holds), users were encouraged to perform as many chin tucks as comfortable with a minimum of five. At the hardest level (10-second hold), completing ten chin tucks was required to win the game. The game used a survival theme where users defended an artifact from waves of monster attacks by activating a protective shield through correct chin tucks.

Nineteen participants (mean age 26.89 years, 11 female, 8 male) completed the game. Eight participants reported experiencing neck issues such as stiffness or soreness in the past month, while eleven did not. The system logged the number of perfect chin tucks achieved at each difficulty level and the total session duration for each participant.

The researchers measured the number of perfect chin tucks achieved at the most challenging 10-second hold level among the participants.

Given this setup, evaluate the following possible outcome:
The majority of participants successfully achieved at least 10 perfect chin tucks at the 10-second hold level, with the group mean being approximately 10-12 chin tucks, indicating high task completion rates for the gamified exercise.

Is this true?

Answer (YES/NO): NO